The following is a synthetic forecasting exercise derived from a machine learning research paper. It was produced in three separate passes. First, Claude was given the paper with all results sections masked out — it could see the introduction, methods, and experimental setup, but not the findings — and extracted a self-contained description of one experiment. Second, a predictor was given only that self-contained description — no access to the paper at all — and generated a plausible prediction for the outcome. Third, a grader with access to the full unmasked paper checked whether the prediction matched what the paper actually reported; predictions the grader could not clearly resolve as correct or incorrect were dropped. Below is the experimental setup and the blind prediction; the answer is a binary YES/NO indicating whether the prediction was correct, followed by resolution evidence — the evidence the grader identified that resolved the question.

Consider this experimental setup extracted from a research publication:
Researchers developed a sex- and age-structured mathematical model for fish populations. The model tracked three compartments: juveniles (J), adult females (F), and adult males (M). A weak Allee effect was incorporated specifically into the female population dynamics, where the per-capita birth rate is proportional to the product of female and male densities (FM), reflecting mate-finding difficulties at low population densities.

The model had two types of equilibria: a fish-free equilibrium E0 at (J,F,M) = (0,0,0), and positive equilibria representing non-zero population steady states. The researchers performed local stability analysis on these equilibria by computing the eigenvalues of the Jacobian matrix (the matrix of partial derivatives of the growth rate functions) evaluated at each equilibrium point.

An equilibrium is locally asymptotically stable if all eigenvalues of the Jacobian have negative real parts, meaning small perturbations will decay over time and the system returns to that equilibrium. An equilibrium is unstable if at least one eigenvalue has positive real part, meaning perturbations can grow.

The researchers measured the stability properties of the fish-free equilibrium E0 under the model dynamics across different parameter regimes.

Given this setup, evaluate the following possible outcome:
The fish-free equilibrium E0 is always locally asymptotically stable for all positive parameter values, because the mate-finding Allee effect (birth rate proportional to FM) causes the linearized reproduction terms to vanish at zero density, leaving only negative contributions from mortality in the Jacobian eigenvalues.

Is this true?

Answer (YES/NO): YES